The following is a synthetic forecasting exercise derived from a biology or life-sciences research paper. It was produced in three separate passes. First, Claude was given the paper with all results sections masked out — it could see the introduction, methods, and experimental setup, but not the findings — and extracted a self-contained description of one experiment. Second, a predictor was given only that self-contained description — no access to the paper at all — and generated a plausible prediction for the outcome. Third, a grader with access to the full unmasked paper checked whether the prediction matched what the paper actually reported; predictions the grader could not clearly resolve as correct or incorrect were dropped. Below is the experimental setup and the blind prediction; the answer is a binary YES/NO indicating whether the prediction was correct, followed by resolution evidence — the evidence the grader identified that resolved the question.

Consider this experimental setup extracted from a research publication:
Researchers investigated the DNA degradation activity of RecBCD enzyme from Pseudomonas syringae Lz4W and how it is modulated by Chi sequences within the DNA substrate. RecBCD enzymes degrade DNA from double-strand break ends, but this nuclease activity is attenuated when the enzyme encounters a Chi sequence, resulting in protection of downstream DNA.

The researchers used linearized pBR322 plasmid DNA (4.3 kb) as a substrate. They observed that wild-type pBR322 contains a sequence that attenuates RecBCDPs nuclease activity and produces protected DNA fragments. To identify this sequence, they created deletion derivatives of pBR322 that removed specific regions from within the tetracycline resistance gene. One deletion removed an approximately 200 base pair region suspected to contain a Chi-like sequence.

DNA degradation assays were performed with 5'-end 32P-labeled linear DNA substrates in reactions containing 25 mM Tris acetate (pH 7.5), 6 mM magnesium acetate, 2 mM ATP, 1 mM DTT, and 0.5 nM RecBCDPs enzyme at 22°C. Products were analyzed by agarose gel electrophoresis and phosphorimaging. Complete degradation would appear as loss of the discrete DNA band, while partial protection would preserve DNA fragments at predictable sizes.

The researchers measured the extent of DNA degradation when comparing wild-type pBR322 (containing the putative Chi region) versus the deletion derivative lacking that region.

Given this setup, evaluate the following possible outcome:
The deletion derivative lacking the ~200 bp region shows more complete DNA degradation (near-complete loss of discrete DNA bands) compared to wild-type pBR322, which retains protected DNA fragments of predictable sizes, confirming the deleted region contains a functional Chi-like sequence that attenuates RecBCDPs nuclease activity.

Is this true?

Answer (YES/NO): YES